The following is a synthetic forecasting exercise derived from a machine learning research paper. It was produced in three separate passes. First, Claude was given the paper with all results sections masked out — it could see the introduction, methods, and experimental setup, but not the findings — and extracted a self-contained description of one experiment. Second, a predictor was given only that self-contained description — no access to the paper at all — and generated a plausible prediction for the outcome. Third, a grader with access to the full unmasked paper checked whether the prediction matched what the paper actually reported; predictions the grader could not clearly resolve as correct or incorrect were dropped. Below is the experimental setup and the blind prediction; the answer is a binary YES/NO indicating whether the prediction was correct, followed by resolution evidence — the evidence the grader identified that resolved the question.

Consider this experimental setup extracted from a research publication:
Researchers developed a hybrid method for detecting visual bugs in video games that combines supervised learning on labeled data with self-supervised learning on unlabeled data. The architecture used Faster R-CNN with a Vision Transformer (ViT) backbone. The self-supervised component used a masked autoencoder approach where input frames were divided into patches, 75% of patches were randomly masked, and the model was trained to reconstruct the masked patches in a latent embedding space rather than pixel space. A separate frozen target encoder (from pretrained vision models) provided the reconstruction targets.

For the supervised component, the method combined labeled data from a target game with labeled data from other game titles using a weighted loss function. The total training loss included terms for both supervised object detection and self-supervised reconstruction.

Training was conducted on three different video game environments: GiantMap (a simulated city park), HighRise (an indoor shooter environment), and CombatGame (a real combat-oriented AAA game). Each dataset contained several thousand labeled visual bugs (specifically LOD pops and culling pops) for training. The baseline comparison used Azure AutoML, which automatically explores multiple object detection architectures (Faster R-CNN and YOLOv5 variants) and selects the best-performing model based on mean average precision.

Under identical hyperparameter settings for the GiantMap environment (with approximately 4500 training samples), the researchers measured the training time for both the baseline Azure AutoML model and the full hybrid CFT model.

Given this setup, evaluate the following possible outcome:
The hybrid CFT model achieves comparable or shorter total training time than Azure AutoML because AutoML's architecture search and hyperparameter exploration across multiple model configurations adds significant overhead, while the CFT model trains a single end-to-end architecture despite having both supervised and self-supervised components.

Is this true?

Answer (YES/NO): NO